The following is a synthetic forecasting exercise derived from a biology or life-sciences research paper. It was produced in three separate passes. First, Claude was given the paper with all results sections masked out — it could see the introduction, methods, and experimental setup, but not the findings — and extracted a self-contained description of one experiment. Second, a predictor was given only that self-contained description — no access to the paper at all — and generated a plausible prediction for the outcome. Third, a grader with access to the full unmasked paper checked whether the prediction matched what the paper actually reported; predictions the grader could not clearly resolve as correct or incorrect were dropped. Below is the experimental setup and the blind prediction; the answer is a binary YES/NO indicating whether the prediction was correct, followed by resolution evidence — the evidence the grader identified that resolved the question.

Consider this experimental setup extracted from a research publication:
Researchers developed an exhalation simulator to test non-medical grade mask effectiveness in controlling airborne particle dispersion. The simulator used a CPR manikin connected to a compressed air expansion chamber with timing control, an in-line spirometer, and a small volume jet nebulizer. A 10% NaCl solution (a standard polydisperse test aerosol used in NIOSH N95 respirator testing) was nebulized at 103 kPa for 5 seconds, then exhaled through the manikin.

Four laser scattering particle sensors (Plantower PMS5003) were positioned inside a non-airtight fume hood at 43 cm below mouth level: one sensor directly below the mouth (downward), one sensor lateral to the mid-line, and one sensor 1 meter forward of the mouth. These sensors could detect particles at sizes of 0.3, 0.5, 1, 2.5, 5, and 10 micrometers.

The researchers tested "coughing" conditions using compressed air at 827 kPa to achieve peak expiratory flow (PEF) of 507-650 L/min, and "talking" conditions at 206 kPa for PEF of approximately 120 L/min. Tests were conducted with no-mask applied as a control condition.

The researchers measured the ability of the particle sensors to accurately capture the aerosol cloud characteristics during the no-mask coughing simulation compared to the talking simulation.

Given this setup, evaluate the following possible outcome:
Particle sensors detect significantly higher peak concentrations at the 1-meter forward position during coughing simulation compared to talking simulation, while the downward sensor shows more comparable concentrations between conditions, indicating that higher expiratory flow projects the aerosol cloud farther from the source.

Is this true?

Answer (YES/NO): NO